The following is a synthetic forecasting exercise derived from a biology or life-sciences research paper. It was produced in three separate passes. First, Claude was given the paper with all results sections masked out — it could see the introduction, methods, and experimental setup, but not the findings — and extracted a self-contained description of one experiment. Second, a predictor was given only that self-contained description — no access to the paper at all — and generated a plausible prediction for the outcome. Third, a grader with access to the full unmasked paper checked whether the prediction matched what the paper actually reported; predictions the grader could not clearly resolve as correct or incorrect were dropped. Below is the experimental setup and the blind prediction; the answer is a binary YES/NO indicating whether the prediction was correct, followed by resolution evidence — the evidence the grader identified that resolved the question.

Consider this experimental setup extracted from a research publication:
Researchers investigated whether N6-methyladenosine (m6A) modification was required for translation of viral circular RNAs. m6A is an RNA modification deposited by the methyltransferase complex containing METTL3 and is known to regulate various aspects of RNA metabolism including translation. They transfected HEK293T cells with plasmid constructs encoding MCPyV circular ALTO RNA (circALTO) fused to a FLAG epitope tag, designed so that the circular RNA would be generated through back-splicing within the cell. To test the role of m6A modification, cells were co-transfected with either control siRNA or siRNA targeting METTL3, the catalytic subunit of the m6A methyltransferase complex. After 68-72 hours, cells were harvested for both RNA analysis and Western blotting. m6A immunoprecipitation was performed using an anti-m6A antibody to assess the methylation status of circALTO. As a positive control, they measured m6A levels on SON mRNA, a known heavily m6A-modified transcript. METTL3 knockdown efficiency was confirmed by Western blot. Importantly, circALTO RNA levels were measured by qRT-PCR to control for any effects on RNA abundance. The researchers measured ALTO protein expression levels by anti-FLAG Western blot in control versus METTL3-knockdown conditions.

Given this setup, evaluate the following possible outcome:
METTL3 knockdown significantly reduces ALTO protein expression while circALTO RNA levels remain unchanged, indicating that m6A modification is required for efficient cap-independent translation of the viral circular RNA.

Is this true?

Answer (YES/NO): NO